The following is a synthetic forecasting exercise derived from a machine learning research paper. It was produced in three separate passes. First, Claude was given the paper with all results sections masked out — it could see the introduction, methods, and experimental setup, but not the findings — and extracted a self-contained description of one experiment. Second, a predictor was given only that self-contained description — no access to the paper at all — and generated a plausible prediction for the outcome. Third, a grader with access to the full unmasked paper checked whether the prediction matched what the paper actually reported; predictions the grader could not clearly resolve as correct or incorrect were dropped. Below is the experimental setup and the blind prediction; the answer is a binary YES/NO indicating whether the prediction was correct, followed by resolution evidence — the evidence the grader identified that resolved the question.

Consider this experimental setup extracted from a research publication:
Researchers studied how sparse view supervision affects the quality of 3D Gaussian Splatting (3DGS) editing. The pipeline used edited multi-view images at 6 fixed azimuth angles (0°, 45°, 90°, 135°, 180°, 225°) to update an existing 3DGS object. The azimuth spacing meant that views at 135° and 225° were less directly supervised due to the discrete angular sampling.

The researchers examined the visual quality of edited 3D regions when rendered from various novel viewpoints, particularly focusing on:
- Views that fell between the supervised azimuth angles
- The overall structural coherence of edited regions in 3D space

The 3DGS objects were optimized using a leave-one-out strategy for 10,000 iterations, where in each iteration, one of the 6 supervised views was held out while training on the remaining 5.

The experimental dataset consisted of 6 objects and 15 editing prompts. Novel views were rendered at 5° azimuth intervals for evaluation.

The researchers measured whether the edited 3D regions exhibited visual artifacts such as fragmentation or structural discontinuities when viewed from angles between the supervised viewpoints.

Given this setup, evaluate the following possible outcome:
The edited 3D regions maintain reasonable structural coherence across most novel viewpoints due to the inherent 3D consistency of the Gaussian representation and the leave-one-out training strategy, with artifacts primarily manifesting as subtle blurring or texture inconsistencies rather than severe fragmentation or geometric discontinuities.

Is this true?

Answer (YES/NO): NO